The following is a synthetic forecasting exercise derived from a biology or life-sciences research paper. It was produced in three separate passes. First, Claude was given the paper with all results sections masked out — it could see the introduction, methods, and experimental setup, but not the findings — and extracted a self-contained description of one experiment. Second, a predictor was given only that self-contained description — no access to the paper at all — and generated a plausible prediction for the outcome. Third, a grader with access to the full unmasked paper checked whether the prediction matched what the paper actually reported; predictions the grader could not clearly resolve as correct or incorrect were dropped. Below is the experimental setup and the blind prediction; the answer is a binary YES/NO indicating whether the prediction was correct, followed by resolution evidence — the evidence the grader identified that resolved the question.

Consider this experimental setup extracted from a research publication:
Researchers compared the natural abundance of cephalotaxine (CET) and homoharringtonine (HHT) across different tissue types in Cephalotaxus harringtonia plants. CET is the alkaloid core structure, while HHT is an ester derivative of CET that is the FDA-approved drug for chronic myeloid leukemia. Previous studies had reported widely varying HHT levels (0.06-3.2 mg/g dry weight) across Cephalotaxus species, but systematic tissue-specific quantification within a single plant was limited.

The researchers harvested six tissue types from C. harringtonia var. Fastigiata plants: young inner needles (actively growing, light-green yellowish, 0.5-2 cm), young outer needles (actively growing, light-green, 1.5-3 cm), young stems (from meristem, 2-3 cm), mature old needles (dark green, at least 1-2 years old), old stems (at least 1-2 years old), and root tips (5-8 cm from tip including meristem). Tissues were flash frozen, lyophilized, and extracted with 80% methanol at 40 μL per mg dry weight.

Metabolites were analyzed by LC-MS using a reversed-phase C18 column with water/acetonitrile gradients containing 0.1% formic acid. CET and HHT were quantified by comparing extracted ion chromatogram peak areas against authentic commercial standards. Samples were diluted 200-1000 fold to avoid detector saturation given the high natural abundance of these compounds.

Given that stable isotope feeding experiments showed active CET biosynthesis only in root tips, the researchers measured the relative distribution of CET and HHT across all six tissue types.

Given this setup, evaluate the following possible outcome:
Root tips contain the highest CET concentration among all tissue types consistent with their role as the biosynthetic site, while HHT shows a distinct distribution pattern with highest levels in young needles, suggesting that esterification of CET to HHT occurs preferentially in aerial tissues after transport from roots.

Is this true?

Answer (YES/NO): NO